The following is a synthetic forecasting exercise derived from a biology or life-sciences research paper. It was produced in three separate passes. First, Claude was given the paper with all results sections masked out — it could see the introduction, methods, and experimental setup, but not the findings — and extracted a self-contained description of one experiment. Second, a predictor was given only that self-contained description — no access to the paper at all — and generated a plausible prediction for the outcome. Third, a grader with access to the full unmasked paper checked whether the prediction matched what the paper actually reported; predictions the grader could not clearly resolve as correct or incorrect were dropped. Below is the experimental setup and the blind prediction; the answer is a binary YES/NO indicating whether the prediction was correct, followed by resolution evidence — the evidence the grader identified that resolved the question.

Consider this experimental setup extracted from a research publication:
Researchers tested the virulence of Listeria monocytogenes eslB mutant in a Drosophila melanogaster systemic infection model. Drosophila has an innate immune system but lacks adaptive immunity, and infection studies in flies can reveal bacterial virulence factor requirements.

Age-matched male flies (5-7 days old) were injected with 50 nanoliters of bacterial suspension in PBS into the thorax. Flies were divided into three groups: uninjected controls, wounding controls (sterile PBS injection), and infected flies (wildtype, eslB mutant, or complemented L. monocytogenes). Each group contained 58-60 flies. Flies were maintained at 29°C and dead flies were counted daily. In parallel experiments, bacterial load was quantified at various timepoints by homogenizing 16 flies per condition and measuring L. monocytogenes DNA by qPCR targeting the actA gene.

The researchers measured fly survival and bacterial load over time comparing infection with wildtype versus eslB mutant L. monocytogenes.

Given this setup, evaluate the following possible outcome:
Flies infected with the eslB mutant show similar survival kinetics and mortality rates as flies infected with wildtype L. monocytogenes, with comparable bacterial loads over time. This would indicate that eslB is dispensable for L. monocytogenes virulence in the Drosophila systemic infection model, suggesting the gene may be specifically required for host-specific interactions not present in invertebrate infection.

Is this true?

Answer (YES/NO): YES